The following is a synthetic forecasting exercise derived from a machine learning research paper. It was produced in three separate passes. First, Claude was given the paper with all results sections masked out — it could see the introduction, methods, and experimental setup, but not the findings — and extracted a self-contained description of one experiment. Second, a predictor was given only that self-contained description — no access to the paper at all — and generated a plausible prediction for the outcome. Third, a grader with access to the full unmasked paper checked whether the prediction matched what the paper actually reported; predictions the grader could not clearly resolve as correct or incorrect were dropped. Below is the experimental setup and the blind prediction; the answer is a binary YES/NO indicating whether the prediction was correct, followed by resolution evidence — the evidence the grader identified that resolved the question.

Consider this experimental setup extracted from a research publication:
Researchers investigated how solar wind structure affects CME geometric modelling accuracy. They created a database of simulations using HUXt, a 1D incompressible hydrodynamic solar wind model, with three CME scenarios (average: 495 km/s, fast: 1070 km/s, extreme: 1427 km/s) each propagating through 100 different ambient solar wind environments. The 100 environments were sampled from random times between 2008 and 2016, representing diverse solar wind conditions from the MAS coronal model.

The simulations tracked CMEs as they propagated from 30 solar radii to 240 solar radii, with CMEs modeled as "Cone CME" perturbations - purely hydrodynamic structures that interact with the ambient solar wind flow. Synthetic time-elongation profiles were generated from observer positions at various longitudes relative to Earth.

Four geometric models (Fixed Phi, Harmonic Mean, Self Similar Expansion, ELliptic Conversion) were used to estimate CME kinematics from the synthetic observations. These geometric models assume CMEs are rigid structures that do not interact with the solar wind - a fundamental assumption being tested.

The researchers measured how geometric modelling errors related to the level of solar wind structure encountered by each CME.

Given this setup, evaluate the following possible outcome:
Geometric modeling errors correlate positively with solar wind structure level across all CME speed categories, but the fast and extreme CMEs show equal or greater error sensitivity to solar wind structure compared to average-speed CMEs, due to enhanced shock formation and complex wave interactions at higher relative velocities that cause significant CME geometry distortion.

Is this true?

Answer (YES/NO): NO